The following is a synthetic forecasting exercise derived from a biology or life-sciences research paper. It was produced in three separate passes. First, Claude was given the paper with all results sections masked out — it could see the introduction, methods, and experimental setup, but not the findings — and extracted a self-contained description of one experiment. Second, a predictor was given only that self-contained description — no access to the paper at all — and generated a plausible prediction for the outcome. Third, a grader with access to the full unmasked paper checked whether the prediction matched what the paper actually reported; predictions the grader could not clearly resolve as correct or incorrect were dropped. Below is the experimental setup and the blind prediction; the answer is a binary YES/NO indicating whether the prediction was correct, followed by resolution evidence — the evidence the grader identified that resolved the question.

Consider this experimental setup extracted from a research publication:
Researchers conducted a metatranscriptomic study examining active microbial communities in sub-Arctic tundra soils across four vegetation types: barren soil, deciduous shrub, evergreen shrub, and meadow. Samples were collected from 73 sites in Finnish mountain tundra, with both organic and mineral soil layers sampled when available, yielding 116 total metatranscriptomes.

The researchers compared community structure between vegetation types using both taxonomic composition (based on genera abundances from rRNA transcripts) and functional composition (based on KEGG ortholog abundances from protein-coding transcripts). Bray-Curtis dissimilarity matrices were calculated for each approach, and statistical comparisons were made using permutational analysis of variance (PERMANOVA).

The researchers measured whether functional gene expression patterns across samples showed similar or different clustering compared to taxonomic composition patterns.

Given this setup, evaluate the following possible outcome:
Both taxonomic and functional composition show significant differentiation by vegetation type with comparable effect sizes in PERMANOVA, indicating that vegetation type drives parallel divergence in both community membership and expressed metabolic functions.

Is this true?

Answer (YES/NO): NO